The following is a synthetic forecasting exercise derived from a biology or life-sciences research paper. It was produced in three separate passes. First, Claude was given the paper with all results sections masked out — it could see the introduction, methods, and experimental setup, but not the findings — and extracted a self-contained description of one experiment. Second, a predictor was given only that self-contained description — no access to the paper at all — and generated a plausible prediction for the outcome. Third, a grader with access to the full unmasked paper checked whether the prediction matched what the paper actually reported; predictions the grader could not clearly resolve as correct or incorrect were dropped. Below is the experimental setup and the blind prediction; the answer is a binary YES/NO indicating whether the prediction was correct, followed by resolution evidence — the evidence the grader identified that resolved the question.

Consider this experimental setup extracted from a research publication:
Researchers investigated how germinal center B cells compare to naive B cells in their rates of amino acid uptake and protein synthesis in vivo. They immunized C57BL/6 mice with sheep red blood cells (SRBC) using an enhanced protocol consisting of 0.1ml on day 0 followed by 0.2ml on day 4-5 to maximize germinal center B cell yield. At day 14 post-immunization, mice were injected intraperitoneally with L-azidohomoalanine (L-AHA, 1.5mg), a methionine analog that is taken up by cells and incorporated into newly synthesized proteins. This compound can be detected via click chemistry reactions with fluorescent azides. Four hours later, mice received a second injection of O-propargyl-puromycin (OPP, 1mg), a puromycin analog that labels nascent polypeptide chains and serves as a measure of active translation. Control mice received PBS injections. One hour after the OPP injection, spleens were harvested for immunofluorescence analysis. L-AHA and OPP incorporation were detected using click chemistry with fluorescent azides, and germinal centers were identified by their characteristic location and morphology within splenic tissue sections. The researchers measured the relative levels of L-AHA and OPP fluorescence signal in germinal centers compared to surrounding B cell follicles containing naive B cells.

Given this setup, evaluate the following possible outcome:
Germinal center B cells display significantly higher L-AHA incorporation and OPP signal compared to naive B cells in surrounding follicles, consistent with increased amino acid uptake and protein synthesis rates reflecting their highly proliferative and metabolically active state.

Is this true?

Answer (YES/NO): YES